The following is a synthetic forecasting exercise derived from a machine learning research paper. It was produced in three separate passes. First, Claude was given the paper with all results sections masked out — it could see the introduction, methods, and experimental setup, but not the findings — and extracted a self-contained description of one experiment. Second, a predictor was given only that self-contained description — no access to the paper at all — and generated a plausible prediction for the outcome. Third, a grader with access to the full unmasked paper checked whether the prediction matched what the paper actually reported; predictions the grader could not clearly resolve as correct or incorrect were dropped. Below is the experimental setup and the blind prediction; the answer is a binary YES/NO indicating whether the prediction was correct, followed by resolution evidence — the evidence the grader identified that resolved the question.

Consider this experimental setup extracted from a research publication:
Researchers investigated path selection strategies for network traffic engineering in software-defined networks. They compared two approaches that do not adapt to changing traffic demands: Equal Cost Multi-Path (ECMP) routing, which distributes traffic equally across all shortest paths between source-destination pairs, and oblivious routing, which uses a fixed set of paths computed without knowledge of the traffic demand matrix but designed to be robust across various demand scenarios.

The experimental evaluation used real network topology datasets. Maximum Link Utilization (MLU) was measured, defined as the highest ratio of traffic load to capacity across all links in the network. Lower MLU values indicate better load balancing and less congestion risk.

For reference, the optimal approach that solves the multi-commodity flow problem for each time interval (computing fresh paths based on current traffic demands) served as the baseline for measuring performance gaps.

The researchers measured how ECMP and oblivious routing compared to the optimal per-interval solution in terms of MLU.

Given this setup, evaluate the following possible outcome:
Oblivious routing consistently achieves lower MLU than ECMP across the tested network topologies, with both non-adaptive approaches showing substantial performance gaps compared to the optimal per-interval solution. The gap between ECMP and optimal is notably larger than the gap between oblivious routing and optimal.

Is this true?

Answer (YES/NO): NO